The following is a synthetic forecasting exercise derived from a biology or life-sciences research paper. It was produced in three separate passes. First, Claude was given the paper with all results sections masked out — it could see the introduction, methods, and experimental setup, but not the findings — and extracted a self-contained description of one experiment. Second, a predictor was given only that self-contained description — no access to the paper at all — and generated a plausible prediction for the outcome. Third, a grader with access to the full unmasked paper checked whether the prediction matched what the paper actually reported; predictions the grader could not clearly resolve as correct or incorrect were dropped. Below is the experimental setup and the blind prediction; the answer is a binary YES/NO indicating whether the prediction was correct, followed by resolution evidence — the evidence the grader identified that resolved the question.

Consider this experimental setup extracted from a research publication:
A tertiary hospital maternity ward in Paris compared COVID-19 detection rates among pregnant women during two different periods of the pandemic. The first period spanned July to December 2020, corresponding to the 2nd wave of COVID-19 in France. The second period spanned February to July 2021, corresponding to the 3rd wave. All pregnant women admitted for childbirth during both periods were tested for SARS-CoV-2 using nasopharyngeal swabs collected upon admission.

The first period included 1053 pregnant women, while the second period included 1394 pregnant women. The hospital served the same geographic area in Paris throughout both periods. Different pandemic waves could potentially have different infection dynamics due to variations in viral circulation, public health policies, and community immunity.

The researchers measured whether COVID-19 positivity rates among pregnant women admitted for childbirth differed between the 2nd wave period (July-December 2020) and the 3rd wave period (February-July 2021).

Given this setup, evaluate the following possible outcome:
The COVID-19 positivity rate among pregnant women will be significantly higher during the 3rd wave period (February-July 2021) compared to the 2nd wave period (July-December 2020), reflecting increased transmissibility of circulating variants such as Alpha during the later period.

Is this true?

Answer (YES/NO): NO